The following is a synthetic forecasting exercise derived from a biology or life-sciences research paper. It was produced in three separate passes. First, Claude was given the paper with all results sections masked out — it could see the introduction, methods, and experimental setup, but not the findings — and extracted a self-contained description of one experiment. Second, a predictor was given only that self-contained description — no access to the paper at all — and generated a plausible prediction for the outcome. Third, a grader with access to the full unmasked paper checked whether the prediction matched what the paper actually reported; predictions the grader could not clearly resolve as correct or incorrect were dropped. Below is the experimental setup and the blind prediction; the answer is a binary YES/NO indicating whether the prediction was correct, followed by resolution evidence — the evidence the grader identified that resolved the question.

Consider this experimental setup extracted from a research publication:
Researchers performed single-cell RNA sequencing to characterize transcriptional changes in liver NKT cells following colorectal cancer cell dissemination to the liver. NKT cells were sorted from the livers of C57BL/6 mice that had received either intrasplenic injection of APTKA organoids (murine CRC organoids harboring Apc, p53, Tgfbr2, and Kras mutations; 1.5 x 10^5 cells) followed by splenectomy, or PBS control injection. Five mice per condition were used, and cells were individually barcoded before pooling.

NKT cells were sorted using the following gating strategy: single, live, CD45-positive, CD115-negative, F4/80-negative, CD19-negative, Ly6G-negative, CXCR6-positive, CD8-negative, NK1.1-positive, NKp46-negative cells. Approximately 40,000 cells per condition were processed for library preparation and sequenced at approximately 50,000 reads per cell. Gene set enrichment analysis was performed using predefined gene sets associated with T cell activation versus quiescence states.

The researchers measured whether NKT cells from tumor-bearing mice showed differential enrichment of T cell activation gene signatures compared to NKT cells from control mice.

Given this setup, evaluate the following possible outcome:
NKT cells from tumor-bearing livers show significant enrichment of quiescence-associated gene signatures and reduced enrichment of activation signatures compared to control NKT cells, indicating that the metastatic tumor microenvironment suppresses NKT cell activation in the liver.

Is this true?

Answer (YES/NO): NO